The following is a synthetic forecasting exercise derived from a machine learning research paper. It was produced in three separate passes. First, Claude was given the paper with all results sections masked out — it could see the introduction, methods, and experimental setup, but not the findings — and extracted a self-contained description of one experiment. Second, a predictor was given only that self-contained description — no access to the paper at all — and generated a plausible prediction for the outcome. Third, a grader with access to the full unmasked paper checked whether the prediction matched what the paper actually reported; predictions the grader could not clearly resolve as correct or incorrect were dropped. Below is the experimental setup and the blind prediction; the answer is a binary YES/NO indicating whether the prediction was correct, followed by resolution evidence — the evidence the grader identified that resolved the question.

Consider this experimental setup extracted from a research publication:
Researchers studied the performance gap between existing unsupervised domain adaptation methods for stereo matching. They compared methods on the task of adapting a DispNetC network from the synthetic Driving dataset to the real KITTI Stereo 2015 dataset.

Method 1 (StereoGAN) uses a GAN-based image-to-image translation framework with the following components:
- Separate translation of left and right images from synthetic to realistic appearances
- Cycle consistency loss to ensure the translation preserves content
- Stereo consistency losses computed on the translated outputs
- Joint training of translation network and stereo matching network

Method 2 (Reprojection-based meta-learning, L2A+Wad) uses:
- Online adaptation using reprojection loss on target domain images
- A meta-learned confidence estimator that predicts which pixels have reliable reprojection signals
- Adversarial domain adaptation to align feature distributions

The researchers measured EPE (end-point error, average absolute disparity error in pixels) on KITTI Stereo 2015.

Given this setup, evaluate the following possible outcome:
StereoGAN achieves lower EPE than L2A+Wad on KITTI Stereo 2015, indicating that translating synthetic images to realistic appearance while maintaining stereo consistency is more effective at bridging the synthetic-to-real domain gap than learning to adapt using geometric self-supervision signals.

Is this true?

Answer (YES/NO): YES